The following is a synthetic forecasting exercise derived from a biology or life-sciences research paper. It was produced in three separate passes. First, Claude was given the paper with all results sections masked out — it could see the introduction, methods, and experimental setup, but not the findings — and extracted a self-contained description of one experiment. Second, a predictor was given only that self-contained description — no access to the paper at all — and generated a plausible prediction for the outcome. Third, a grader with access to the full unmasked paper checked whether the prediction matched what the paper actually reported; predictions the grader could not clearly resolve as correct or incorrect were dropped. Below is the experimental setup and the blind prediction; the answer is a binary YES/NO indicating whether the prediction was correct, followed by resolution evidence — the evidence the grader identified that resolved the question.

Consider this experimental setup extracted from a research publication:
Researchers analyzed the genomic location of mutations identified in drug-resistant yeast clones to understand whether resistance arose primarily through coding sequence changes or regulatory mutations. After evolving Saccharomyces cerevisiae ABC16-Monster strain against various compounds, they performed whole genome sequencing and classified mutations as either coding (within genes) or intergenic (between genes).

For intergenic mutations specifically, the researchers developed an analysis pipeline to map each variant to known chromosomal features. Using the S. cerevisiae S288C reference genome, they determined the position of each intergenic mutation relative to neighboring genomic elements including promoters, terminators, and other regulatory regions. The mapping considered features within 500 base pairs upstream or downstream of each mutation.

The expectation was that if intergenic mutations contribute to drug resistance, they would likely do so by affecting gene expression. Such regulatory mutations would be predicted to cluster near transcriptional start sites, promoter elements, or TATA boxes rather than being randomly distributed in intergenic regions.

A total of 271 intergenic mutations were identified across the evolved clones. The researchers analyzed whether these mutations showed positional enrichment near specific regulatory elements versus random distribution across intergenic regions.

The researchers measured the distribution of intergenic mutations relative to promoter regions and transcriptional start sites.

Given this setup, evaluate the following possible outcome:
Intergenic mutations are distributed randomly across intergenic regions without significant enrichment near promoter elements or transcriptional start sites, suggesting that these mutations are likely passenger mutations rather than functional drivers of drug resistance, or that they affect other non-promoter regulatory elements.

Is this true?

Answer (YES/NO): NO